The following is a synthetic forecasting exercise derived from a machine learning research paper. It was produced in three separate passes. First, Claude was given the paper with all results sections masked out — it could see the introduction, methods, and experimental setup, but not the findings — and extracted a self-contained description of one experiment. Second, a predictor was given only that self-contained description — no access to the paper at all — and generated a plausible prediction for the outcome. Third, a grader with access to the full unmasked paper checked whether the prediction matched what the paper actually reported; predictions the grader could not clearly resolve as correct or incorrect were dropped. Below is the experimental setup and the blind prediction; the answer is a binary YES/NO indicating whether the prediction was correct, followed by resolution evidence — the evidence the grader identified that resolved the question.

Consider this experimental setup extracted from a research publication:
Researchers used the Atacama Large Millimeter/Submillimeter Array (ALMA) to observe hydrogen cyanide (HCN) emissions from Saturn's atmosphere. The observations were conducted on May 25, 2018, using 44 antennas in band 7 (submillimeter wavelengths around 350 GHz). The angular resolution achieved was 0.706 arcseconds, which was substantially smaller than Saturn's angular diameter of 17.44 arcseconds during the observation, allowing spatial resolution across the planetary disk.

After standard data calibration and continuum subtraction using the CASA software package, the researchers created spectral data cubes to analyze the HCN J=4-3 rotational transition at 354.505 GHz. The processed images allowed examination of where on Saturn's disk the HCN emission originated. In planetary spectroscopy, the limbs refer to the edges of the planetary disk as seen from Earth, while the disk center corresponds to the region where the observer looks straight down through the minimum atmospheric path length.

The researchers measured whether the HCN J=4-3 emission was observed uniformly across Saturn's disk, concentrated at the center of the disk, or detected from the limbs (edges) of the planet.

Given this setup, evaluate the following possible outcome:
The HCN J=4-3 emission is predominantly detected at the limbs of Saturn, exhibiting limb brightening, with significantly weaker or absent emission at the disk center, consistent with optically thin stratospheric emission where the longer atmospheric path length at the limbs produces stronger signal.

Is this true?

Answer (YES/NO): YES